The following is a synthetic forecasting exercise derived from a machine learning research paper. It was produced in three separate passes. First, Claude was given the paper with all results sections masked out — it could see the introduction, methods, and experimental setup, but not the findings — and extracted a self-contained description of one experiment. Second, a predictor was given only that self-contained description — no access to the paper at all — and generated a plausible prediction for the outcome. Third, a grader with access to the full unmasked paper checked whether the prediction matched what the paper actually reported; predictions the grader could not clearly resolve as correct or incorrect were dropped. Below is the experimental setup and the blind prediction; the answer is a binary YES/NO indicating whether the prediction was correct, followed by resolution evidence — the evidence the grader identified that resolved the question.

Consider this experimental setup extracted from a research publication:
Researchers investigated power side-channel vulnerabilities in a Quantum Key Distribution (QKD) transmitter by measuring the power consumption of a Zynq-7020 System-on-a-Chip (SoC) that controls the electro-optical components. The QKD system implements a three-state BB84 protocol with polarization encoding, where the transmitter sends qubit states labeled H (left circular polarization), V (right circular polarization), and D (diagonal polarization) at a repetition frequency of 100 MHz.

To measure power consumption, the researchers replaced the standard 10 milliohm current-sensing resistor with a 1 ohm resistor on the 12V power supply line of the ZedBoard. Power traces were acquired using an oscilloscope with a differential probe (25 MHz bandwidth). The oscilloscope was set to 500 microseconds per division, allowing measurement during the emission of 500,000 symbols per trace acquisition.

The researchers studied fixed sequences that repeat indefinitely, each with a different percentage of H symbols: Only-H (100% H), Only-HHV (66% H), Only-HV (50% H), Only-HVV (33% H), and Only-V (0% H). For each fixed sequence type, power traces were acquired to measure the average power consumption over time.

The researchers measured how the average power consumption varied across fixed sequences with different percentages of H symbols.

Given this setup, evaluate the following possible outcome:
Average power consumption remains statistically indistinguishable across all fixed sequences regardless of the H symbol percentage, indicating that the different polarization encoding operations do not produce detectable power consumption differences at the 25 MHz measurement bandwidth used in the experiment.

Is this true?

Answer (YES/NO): NO